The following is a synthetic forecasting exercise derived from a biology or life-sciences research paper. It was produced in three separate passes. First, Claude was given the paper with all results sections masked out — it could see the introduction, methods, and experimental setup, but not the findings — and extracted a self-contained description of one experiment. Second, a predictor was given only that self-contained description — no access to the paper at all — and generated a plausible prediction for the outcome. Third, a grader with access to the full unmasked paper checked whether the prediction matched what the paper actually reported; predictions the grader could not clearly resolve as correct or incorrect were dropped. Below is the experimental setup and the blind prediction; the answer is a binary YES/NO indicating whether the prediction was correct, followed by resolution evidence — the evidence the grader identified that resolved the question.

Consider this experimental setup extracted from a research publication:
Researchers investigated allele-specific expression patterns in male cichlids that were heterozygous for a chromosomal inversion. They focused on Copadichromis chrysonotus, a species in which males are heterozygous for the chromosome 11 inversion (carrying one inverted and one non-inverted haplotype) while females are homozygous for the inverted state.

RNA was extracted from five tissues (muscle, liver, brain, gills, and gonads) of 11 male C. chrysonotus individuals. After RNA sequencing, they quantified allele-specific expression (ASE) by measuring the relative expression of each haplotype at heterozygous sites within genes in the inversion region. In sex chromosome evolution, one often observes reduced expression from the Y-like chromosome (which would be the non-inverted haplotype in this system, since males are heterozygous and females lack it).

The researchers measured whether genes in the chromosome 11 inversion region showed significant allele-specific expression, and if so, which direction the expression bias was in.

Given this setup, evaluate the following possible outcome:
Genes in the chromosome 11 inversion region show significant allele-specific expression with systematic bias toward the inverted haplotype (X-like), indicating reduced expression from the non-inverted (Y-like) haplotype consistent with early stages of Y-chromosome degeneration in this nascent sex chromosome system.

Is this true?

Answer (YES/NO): YES